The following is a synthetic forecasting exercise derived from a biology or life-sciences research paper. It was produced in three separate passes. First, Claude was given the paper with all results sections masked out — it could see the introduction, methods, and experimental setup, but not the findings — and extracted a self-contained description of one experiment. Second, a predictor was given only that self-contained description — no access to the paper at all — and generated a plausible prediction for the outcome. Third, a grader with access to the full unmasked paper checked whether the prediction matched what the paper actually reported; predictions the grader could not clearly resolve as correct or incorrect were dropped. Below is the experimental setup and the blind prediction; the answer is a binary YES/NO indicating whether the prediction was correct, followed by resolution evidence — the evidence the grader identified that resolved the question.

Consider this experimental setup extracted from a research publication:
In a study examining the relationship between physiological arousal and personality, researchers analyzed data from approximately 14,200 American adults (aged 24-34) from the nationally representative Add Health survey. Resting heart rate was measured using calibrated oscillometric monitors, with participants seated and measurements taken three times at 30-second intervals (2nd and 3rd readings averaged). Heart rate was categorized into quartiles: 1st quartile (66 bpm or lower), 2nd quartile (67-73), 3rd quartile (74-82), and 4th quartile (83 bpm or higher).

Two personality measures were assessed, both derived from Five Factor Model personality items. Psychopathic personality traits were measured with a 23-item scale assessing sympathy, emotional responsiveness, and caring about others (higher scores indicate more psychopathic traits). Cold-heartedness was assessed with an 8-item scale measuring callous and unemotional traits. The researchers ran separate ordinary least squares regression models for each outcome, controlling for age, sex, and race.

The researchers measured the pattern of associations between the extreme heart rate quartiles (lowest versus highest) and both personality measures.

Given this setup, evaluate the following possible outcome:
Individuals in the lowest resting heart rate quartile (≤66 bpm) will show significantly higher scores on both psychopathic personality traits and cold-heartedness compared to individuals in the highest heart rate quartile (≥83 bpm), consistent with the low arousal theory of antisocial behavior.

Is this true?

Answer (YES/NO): NO